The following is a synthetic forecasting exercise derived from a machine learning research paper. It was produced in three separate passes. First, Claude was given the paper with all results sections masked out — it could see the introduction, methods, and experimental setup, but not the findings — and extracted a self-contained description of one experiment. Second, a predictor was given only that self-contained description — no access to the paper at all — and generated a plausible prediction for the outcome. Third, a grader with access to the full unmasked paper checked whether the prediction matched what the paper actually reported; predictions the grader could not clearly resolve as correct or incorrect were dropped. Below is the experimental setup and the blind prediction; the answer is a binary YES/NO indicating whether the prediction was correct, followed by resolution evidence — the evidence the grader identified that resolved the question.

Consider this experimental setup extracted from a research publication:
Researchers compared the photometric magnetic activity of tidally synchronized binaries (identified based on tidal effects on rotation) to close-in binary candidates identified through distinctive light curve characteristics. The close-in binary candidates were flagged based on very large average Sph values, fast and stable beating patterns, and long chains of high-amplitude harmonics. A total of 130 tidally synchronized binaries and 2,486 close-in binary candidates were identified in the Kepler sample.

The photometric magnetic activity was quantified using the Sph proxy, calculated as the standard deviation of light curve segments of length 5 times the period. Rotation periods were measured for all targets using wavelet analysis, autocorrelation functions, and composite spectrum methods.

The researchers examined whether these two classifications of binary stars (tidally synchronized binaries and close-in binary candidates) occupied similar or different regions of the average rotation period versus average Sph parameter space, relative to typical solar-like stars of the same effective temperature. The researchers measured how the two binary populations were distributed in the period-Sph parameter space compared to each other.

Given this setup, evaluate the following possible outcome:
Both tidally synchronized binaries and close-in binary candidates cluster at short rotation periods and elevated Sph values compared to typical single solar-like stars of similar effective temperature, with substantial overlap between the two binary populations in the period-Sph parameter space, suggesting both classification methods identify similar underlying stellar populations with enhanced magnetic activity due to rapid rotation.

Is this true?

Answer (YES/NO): YES